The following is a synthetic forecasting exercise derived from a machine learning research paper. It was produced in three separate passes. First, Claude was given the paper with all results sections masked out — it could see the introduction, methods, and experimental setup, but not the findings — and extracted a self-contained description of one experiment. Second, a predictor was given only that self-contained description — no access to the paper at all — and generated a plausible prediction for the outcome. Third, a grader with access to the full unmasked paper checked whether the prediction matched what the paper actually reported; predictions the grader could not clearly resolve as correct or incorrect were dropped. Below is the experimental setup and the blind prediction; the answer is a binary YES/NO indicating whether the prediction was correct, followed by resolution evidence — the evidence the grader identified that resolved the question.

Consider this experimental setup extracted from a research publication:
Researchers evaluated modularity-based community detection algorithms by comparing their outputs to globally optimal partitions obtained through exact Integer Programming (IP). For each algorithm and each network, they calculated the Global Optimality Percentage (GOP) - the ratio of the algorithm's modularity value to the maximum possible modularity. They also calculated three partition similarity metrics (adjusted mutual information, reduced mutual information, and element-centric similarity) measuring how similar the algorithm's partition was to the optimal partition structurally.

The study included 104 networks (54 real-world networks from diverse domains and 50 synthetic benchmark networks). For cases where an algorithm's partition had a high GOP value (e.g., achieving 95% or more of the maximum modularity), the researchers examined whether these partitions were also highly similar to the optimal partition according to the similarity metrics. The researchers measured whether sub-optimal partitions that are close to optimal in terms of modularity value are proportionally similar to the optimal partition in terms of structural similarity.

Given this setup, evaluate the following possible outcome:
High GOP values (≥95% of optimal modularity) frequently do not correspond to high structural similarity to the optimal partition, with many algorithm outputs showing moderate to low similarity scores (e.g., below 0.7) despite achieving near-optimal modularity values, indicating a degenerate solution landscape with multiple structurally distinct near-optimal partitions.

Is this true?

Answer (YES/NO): YES